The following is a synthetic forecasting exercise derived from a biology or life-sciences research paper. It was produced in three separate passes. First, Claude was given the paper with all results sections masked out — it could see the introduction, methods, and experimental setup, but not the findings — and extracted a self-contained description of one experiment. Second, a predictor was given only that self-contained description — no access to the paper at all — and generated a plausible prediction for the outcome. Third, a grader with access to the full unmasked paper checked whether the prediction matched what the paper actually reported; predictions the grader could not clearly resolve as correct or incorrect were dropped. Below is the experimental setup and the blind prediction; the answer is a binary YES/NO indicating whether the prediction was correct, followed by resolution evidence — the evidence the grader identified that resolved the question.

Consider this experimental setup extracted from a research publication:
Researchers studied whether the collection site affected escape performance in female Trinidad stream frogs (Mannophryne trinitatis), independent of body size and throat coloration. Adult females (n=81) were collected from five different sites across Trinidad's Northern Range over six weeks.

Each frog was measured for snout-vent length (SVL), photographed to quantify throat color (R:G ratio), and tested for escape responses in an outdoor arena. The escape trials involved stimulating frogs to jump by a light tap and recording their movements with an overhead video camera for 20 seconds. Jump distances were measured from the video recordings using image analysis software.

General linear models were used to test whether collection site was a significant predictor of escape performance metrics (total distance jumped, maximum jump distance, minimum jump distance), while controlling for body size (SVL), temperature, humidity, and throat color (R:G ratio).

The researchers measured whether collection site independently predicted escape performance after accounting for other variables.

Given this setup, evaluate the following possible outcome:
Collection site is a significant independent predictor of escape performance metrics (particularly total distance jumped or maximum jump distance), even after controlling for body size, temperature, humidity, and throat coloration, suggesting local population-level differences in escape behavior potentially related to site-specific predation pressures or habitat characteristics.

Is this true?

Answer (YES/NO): NO